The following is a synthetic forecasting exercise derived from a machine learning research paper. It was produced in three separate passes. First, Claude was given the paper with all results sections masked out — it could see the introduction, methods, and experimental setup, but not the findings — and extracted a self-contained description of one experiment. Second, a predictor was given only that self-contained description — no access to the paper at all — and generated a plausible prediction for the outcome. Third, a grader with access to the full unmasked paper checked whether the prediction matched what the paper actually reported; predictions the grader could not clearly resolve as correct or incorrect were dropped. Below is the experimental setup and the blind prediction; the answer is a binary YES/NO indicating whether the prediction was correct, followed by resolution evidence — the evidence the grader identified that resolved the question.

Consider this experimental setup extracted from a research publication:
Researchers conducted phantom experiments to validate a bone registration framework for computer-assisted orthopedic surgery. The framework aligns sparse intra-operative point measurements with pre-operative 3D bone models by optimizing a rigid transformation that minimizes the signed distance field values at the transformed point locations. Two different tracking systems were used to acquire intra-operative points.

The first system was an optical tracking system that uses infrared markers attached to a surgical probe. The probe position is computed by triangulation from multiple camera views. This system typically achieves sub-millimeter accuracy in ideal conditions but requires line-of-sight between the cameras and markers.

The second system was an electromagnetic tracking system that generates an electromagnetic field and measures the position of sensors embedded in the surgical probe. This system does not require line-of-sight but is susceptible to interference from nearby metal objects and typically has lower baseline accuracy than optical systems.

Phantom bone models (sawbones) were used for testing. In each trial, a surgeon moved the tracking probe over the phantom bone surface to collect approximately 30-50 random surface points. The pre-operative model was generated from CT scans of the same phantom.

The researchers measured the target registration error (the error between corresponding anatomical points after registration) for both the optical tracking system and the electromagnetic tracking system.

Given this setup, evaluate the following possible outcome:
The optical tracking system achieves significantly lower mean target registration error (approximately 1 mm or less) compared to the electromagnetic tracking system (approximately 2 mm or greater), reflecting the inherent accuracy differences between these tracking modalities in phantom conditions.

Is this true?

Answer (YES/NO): NO